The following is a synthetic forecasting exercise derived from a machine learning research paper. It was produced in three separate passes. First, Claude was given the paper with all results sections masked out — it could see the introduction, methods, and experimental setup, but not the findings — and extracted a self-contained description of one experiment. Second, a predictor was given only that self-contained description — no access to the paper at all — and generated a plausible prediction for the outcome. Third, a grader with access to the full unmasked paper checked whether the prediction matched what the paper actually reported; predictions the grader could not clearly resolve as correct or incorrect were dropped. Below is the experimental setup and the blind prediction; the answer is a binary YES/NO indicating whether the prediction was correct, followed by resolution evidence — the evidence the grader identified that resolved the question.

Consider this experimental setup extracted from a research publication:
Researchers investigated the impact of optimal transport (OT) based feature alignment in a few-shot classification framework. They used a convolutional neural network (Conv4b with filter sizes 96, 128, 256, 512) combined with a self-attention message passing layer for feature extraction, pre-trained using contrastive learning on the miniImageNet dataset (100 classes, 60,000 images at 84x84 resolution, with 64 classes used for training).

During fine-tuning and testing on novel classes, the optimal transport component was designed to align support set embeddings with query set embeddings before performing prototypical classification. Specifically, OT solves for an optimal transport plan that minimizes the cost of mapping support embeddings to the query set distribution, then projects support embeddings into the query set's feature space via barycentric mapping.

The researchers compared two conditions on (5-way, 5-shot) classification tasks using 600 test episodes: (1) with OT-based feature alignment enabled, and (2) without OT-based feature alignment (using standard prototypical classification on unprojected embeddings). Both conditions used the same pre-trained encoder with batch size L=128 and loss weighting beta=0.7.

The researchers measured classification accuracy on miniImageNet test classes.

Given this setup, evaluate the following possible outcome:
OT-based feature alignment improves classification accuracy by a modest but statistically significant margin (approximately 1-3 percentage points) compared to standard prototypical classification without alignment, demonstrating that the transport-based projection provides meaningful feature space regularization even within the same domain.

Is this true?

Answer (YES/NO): NO